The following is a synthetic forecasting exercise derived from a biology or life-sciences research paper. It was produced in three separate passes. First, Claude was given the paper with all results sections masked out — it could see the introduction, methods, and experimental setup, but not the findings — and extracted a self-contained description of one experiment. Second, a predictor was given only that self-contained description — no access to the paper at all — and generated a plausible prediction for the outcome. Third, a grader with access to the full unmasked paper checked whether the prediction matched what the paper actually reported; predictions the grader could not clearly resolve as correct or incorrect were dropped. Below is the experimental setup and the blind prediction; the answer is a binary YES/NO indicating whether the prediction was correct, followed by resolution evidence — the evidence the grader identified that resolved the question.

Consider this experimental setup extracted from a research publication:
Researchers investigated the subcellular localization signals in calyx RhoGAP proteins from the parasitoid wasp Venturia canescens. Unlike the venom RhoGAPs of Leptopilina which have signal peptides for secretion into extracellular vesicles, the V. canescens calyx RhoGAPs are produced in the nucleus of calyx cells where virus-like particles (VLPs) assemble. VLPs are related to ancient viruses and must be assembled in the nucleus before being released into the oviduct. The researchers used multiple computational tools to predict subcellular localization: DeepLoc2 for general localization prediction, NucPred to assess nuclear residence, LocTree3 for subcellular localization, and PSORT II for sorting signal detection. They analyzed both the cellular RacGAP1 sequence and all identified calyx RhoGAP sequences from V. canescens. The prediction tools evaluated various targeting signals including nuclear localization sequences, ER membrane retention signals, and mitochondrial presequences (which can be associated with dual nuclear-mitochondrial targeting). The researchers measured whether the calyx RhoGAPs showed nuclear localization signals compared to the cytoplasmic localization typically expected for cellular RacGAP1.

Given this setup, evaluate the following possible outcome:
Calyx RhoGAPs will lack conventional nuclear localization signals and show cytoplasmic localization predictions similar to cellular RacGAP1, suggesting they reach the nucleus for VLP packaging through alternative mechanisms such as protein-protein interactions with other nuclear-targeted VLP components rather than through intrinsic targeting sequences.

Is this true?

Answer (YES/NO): NO